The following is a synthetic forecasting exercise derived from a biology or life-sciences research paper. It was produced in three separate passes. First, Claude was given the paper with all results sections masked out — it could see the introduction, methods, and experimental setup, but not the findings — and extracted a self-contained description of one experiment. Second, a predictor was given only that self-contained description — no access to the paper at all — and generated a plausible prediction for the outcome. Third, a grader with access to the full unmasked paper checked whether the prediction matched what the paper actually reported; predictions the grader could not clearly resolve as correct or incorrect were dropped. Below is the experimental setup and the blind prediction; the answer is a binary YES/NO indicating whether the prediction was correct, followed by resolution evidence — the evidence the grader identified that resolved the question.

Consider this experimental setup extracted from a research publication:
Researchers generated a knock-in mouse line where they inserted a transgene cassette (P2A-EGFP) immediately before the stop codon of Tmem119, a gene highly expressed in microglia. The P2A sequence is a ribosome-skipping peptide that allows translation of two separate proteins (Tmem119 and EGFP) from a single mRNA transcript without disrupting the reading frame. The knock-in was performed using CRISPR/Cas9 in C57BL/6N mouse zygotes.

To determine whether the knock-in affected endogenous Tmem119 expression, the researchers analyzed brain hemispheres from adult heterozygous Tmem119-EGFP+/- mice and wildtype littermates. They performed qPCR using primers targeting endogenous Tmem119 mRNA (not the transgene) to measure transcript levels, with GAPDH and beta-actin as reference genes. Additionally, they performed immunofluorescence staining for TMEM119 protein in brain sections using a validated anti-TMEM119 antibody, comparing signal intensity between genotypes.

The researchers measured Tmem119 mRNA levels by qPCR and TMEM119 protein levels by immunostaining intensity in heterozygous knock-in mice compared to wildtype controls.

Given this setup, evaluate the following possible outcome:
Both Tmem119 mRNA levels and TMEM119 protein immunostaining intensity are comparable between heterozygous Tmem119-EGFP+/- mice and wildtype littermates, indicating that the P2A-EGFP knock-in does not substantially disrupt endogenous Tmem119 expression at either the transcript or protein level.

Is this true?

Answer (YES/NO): YES